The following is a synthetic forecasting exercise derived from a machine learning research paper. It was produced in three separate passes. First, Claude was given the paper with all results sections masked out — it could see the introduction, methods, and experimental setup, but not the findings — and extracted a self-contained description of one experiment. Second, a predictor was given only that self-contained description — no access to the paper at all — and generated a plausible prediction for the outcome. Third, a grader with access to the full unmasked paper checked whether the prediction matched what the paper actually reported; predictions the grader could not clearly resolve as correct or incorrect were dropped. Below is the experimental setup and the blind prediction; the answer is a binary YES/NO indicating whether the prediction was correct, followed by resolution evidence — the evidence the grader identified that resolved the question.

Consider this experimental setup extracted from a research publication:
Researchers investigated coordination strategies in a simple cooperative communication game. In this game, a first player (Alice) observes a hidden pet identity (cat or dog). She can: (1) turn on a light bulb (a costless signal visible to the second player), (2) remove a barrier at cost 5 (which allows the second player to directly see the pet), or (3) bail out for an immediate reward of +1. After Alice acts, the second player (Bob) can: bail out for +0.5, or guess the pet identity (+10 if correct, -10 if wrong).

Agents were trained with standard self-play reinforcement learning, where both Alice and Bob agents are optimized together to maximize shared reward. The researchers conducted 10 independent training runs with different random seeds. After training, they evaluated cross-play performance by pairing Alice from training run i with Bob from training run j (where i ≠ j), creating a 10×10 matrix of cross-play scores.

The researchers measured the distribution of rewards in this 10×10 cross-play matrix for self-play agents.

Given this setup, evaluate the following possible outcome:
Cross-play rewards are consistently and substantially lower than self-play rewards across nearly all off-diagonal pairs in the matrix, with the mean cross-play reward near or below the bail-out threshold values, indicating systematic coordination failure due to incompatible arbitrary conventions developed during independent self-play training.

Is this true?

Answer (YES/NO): NO